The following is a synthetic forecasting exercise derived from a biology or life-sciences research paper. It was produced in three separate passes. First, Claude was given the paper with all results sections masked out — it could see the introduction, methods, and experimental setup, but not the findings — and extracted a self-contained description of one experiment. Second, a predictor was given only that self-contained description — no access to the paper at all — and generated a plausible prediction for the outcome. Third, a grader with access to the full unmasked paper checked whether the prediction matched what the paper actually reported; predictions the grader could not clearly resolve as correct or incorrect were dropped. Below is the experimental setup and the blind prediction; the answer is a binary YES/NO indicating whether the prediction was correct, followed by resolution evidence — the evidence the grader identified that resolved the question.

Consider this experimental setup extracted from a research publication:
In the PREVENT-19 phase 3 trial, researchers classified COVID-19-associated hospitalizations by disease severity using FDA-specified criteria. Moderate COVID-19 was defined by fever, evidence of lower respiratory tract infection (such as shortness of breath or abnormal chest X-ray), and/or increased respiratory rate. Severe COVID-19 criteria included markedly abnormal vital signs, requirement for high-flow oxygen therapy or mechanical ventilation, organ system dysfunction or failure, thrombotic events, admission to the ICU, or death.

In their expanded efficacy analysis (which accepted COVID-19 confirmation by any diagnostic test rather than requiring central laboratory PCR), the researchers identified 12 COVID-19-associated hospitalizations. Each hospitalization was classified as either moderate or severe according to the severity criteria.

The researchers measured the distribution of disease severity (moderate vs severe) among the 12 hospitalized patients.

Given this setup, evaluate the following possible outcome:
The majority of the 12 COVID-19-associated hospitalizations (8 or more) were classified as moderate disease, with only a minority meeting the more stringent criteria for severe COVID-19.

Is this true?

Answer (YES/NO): NO